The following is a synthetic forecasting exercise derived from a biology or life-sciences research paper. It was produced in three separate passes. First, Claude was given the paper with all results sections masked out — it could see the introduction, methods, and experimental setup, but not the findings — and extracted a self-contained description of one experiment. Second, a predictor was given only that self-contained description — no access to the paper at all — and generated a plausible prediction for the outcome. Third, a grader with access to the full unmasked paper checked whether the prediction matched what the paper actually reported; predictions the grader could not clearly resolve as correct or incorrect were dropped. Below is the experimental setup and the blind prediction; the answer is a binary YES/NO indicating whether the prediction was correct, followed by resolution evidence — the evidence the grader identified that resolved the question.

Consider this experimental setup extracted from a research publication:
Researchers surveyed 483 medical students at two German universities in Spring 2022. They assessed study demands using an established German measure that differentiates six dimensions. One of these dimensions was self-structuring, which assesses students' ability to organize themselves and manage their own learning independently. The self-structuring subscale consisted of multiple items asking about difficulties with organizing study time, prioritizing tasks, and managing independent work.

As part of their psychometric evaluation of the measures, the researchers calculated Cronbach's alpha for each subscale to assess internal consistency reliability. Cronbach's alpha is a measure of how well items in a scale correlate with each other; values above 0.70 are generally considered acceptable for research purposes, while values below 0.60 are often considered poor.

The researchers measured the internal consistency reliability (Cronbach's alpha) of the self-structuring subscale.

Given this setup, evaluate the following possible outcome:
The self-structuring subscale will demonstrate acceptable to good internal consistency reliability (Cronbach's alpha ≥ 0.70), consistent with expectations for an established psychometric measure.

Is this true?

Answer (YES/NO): NO